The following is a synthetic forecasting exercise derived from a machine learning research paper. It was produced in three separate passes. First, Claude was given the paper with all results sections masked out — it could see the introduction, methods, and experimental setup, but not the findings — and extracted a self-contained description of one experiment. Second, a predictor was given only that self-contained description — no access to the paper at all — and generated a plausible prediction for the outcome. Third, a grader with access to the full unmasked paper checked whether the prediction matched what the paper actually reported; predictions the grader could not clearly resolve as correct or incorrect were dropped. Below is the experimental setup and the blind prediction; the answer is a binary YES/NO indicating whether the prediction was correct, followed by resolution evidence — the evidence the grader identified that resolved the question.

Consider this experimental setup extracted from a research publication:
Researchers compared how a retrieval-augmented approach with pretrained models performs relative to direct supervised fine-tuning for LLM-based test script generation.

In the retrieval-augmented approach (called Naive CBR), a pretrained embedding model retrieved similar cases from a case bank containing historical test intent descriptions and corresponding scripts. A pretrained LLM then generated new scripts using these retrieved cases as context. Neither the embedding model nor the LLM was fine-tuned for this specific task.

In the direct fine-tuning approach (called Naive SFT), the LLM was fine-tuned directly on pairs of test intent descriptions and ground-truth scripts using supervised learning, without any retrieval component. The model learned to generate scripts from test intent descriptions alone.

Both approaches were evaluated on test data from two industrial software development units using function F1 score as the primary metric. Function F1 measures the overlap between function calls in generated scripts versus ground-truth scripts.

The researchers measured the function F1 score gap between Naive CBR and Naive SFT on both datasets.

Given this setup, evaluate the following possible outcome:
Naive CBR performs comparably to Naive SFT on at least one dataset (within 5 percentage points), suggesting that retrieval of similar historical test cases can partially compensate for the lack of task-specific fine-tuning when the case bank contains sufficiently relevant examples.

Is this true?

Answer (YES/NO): NO